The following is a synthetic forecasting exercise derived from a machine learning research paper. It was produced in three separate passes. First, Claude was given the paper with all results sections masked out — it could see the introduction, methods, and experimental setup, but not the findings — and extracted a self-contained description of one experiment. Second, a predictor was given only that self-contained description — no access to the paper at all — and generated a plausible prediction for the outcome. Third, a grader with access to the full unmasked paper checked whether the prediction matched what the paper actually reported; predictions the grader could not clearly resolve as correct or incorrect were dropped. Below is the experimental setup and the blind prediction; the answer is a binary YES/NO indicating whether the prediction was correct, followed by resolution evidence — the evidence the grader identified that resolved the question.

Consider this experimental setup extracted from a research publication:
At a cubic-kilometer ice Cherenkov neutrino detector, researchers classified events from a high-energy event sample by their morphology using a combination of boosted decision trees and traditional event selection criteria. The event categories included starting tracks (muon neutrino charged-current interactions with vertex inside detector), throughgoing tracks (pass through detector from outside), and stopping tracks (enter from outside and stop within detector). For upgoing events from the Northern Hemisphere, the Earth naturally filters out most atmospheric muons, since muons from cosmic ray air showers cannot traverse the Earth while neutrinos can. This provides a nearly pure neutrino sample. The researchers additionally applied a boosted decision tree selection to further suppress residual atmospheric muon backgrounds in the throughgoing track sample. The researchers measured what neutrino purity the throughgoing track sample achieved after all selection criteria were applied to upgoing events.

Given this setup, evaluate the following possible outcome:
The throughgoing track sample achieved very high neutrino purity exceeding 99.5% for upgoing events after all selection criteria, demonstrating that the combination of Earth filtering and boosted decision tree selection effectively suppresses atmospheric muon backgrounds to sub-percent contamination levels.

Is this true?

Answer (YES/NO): YES